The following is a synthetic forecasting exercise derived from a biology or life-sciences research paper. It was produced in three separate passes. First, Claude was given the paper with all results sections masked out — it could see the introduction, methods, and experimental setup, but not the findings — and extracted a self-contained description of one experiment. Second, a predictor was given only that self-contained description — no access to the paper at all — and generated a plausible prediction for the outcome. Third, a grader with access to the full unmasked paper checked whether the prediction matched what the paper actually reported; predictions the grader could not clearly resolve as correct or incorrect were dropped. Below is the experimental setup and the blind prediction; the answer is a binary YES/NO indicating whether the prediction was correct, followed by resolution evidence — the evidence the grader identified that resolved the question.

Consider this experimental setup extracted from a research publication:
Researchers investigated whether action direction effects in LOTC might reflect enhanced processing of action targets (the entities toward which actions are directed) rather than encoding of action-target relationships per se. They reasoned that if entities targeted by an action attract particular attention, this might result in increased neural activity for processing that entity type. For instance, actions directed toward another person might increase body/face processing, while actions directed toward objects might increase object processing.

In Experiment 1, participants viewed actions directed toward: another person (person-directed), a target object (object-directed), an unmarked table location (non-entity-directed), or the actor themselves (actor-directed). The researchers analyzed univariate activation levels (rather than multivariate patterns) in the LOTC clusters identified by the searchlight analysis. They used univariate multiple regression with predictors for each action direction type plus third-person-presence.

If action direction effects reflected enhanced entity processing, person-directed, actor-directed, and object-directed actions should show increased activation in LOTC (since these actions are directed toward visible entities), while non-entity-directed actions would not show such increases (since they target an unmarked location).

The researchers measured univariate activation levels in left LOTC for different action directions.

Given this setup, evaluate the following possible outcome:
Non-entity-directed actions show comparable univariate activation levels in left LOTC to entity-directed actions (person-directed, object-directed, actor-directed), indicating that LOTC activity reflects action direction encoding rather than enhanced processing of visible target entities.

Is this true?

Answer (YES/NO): NO